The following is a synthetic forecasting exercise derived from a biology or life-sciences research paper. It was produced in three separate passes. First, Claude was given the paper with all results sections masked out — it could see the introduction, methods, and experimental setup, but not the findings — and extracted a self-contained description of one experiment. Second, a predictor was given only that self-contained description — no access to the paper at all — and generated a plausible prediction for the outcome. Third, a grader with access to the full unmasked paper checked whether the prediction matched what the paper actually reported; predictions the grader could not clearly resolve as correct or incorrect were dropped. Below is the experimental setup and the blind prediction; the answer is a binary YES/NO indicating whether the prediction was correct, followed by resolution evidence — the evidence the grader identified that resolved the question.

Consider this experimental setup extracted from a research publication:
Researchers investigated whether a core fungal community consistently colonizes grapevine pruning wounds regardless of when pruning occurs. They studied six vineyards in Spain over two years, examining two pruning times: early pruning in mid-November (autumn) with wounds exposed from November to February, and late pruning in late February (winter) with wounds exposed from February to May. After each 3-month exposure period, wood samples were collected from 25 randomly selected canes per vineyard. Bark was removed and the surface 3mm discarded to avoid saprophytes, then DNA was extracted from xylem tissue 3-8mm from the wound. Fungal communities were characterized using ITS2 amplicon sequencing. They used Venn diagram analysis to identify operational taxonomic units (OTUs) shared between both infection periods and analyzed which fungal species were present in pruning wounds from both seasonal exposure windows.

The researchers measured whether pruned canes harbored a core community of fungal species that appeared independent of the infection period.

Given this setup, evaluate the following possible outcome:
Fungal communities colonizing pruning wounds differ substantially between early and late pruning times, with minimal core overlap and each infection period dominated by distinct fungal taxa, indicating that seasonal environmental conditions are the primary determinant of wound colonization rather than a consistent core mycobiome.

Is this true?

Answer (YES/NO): NO